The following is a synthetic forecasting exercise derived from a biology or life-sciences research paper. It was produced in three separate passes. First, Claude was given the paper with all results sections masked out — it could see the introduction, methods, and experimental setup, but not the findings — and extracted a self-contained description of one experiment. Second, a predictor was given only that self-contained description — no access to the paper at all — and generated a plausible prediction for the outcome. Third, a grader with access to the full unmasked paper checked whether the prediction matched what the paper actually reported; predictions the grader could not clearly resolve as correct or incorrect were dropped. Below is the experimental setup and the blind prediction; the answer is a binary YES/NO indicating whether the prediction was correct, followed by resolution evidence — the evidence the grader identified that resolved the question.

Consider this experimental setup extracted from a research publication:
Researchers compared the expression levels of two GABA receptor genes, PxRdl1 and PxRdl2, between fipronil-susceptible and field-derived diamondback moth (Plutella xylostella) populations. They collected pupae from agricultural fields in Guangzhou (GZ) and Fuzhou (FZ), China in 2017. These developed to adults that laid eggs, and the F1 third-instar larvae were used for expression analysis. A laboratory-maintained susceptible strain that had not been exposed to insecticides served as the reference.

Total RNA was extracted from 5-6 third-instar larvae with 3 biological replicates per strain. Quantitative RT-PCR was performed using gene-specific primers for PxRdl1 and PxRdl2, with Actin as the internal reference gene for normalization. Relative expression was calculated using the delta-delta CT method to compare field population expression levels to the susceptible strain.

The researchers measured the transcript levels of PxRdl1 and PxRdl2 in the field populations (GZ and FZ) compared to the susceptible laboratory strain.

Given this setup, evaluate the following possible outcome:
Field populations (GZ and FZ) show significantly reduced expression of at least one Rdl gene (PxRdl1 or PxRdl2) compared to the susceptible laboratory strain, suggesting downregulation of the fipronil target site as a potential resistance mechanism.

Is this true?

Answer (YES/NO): NO